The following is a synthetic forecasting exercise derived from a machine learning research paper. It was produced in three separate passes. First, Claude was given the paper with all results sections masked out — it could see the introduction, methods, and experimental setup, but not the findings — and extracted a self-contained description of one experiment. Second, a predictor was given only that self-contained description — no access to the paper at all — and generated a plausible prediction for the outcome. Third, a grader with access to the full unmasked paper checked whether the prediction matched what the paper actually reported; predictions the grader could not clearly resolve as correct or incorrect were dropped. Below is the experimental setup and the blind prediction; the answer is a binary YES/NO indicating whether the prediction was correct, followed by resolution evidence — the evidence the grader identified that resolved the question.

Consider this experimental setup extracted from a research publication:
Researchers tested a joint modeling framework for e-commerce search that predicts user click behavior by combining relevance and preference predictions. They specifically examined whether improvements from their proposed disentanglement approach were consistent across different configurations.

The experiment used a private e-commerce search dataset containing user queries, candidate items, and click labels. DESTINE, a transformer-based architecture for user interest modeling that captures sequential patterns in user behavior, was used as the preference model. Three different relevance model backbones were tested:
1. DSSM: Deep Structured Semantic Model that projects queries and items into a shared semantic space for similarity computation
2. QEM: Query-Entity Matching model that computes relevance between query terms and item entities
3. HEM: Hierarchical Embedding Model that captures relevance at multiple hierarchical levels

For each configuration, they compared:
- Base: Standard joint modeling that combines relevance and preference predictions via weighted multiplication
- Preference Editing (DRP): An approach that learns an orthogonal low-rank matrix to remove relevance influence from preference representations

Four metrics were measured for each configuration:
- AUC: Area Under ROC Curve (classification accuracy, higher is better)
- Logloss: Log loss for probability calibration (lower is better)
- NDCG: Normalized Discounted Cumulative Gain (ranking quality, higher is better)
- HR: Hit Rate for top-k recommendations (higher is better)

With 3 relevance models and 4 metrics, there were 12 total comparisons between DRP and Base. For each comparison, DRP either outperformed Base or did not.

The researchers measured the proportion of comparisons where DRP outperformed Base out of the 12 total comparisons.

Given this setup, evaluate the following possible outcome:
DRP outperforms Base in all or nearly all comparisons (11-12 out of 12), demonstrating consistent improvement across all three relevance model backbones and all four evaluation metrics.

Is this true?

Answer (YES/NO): NO